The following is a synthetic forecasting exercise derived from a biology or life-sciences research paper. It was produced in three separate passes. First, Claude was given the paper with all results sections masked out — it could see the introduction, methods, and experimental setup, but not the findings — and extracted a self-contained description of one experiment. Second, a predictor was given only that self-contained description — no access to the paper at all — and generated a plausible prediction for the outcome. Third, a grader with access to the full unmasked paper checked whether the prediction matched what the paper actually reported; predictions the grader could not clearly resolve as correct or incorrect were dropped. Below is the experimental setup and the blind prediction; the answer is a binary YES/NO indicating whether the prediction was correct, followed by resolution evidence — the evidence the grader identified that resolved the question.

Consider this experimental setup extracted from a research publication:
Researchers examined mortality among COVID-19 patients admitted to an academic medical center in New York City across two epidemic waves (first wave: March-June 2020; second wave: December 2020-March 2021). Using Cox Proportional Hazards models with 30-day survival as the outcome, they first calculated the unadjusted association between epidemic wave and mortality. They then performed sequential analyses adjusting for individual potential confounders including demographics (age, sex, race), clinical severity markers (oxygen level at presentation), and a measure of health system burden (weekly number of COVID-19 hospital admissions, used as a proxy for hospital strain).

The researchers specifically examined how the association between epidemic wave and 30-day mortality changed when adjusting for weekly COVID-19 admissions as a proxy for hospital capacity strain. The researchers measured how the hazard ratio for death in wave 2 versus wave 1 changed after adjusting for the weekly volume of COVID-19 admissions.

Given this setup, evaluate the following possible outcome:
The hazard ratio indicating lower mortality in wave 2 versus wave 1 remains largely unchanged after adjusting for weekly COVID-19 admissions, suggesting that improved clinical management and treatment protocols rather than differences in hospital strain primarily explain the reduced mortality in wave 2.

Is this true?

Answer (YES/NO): NO